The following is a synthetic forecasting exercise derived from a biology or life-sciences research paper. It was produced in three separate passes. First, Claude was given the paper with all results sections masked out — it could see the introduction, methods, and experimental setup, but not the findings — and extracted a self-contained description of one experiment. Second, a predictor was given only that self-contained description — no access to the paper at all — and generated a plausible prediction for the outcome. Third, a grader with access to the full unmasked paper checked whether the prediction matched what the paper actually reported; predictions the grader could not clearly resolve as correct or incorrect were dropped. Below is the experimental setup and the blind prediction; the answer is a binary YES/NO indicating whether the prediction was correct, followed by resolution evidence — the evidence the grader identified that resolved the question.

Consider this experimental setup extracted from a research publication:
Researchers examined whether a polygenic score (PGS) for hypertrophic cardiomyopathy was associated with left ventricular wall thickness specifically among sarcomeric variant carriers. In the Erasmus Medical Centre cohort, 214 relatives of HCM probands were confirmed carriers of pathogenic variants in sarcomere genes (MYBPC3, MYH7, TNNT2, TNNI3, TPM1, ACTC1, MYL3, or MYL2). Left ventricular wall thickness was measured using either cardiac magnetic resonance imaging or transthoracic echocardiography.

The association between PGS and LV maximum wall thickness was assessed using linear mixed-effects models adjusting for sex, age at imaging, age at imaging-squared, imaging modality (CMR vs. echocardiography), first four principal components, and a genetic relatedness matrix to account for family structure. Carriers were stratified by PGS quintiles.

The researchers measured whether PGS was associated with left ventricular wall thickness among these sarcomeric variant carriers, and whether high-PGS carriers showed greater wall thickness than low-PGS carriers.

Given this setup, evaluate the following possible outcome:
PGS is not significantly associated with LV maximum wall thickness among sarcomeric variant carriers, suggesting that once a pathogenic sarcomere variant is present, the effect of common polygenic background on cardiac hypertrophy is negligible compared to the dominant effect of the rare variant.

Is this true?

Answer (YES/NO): NO